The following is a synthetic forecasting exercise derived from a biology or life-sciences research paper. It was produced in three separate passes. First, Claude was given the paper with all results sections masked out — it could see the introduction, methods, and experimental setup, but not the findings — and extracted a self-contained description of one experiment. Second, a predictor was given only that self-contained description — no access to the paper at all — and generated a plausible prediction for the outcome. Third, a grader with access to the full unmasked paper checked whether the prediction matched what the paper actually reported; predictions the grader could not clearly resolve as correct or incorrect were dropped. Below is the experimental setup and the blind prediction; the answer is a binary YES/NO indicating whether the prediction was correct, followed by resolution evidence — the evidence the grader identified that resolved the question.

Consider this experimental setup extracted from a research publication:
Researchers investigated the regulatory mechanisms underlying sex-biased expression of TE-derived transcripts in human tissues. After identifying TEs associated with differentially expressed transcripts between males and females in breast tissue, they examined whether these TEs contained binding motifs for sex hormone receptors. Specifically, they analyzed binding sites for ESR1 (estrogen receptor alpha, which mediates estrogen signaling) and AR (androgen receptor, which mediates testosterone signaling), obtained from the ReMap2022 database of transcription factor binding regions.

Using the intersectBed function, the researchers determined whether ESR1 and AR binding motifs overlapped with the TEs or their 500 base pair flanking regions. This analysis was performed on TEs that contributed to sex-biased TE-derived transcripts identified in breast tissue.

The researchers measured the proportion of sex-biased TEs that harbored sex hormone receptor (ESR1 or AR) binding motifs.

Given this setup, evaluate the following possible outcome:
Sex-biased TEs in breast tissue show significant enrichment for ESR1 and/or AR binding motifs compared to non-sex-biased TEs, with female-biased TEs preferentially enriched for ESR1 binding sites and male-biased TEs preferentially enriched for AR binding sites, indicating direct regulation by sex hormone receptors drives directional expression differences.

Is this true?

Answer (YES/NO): YES